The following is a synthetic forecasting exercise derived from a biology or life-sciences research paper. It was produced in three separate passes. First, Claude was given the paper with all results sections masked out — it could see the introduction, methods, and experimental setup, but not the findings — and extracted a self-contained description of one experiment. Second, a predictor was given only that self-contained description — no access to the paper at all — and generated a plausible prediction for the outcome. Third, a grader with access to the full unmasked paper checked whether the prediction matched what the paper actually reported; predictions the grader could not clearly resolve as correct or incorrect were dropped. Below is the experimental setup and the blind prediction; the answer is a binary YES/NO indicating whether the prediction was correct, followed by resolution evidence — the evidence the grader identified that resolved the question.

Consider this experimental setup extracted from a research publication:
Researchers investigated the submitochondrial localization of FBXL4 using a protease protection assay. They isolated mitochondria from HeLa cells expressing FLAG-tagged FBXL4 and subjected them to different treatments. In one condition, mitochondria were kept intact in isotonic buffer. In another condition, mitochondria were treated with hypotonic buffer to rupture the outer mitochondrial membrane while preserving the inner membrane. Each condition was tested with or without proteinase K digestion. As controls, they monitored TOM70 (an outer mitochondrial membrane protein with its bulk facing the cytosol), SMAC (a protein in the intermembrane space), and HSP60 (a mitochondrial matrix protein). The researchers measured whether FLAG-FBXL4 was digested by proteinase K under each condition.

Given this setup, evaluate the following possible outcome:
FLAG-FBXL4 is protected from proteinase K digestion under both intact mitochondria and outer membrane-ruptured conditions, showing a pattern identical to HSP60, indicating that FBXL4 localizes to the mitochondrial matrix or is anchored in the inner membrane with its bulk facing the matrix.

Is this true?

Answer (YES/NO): NO